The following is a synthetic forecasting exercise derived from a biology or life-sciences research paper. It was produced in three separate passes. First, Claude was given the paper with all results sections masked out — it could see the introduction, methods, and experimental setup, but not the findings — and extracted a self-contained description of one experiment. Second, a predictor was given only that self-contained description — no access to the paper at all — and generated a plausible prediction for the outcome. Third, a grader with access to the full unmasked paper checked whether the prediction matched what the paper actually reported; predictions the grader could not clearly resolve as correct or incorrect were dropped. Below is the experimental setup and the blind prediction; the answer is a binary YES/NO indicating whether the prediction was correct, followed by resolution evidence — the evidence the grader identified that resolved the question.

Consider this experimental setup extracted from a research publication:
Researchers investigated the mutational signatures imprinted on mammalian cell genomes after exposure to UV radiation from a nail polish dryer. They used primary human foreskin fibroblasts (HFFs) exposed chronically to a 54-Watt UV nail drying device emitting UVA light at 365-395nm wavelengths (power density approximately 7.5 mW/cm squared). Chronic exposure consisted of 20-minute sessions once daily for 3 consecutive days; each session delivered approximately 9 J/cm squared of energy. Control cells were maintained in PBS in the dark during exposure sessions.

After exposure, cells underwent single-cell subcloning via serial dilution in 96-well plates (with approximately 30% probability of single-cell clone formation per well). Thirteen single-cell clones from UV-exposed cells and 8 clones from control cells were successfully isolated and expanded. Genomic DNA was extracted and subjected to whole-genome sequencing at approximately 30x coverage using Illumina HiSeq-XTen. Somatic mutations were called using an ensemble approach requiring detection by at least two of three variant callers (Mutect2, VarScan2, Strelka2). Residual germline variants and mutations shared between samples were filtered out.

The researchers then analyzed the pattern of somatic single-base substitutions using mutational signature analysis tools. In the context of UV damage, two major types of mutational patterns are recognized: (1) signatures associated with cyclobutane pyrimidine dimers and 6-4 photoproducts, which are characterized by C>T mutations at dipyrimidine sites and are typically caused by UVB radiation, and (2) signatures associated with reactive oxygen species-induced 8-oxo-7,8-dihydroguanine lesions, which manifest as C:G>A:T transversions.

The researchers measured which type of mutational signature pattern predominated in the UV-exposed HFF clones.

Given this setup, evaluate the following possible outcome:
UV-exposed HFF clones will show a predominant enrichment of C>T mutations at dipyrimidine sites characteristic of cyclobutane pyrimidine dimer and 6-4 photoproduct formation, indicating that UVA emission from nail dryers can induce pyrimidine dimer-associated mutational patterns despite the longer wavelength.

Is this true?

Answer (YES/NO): NO